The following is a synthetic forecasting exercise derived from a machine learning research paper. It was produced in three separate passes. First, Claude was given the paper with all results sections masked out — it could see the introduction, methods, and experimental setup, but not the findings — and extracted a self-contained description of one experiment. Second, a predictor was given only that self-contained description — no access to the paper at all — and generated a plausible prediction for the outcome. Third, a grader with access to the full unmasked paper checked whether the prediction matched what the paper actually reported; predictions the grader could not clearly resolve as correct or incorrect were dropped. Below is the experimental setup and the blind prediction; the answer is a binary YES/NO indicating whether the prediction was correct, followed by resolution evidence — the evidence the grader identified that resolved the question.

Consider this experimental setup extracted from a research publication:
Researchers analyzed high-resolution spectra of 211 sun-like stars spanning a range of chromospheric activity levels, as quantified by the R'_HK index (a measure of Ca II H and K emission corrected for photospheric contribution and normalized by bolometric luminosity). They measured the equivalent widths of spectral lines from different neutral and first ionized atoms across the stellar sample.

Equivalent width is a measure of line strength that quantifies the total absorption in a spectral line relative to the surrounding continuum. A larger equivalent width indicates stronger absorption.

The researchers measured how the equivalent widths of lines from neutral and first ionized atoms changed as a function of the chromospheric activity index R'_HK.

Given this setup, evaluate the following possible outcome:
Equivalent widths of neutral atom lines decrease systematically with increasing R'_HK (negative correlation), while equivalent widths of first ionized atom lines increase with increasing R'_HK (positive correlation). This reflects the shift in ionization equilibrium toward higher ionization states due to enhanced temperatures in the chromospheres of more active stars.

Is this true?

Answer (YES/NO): NO